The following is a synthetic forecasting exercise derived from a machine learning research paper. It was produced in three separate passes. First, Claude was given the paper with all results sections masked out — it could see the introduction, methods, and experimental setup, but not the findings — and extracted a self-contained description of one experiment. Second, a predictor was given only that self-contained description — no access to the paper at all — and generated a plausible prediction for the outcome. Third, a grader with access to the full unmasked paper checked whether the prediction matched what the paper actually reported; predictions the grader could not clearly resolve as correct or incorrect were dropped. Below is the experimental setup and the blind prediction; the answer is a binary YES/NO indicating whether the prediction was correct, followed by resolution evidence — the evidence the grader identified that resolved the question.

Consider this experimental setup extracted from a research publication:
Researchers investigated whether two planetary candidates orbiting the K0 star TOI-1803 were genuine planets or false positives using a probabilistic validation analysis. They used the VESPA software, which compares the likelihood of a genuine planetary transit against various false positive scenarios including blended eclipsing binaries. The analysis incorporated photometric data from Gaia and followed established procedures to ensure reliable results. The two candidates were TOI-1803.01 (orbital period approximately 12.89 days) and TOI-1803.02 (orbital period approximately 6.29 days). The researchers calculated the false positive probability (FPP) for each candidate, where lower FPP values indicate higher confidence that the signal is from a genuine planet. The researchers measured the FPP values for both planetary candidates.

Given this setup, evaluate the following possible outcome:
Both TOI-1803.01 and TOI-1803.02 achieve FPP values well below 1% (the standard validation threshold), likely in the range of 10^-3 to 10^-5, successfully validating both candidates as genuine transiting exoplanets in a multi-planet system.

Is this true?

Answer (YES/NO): YES